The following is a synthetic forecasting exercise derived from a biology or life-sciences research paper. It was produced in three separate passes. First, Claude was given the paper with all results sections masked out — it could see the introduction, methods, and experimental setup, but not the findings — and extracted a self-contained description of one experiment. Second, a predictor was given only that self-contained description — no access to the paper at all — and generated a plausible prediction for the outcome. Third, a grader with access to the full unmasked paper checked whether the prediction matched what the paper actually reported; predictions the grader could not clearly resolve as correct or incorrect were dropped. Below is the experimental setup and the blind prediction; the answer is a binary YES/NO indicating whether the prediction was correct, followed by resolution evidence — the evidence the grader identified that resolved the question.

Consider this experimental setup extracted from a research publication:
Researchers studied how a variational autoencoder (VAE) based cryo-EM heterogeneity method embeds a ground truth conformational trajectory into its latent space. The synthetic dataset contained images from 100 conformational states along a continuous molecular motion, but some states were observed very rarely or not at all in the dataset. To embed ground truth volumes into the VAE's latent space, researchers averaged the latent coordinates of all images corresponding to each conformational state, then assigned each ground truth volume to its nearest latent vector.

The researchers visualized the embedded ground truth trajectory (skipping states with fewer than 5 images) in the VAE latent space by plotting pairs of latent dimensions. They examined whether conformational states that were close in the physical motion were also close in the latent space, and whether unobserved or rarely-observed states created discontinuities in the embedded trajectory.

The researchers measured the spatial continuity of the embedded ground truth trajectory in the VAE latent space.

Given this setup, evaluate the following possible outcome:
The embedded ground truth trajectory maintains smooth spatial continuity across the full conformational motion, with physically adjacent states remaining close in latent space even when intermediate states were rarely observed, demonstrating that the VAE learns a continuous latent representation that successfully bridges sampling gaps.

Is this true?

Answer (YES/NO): NO